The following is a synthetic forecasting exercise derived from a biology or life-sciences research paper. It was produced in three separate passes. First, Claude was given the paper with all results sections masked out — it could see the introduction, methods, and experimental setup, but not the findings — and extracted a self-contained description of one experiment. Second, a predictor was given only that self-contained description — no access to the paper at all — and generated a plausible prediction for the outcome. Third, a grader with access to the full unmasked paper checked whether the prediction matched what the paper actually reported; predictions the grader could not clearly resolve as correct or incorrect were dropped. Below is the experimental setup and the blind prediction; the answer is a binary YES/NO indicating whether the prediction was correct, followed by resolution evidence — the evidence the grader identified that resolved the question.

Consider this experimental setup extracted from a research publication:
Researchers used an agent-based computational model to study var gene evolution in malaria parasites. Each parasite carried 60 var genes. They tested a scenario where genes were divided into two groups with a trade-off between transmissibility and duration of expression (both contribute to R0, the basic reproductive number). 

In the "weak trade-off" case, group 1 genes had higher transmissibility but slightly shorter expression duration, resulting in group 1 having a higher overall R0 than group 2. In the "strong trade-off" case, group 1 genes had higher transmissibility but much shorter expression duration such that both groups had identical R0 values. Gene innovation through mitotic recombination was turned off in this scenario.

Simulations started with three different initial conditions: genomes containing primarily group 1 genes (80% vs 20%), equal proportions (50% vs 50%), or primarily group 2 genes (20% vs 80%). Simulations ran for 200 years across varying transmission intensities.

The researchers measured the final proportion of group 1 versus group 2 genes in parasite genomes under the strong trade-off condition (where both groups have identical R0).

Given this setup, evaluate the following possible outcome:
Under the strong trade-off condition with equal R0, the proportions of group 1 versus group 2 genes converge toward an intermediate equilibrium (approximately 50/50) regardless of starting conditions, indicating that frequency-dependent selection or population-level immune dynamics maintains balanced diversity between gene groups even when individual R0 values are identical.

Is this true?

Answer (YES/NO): NO